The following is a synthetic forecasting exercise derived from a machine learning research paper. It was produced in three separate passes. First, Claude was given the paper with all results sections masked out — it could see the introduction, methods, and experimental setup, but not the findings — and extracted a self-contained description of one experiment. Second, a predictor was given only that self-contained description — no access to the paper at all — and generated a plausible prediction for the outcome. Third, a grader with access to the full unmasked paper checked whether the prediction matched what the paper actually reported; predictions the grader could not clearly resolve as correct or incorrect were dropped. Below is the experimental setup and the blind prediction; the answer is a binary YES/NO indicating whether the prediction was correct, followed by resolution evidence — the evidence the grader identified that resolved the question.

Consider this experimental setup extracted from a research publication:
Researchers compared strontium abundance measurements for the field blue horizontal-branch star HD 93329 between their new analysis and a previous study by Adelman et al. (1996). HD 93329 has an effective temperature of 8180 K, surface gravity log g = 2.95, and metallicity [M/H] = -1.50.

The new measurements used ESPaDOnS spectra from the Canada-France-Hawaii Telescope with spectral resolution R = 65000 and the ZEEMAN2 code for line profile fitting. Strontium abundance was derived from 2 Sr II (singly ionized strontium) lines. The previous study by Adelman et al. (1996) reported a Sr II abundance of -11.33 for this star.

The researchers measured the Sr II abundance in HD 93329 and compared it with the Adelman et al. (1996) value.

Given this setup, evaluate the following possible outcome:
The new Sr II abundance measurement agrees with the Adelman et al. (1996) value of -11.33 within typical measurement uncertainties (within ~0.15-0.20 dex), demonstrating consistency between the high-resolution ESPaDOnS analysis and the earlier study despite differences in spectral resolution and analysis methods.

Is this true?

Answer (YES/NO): NO